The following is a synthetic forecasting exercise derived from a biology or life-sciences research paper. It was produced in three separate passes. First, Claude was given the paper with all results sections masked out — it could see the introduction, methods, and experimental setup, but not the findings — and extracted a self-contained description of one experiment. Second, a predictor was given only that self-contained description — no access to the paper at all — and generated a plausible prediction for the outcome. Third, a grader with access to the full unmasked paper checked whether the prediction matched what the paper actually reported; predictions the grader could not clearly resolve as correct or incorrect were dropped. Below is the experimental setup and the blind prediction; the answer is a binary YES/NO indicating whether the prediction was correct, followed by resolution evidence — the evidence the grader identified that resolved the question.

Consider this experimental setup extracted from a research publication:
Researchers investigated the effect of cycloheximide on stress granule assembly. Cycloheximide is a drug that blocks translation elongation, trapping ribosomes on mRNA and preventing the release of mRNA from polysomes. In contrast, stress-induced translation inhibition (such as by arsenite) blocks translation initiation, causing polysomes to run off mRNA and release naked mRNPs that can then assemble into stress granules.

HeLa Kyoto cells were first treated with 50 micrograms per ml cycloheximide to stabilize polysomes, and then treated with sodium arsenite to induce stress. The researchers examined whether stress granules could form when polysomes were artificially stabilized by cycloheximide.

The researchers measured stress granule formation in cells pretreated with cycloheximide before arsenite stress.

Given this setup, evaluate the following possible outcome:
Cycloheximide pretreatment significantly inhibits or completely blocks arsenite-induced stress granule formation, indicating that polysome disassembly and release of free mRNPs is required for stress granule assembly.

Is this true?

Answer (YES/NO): YES